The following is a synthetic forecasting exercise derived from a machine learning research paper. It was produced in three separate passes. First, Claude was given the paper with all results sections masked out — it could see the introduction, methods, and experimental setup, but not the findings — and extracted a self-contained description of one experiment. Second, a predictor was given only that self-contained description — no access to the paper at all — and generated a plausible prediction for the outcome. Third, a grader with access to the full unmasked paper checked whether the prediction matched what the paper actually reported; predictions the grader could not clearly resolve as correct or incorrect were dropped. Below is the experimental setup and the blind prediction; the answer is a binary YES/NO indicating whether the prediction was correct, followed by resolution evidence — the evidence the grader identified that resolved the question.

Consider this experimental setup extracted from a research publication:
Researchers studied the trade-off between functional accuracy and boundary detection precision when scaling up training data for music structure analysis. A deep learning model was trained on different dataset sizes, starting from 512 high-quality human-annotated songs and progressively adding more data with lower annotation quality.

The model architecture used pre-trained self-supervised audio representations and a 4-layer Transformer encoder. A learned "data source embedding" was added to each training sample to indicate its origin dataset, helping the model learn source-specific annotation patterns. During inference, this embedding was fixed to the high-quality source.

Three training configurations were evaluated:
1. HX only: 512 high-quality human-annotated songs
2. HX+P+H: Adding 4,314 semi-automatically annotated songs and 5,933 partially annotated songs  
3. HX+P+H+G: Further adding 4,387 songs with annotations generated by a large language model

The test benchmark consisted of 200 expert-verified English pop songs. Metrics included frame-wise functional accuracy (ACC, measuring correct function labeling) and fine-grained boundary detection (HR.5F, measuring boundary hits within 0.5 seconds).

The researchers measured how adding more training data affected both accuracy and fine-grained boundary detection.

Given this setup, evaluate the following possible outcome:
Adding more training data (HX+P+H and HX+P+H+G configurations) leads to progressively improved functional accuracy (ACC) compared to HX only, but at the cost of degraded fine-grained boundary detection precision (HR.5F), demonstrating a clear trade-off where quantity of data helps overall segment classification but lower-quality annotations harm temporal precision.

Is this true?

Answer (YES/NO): YES